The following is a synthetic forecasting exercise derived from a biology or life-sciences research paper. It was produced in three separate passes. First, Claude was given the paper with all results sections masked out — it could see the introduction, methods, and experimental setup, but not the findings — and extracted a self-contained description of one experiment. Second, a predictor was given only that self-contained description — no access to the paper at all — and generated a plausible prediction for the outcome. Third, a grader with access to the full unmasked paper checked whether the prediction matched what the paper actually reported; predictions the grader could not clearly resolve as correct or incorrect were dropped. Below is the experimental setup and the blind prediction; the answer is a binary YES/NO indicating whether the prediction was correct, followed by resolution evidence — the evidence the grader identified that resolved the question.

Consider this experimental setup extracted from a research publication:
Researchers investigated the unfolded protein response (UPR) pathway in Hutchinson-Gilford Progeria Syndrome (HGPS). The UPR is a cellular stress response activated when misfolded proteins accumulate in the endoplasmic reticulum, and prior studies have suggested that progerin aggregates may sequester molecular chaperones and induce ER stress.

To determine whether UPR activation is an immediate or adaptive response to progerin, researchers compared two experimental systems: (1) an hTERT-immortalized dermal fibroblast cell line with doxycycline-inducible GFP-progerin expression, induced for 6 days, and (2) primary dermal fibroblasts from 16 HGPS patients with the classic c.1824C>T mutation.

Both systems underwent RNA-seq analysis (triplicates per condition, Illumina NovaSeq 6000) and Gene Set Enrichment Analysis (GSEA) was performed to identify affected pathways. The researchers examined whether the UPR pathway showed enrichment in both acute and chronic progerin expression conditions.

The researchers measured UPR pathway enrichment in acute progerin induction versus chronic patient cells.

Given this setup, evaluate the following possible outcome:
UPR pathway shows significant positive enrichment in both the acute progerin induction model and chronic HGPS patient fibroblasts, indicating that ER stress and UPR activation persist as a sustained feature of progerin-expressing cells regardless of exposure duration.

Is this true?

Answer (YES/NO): YES